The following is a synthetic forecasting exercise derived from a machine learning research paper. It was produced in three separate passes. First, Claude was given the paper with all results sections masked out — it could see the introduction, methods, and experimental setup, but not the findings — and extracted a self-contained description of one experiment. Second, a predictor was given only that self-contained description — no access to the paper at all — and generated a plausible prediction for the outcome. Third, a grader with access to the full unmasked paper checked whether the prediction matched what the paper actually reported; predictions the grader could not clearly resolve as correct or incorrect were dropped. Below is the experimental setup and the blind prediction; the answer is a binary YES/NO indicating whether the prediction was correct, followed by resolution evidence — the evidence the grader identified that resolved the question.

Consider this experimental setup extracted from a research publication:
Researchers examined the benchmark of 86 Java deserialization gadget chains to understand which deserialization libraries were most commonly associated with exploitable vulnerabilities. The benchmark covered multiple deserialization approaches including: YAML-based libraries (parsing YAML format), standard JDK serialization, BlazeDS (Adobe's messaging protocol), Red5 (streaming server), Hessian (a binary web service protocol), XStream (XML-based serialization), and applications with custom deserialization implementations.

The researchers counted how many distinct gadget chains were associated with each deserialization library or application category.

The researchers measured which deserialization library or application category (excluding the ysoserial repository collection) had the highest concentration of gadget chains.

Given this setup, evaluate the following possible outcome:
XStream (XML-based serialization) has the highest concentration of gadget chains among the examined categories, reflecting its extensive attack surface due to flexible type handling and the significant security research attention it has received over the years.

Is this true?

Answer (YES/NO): YES